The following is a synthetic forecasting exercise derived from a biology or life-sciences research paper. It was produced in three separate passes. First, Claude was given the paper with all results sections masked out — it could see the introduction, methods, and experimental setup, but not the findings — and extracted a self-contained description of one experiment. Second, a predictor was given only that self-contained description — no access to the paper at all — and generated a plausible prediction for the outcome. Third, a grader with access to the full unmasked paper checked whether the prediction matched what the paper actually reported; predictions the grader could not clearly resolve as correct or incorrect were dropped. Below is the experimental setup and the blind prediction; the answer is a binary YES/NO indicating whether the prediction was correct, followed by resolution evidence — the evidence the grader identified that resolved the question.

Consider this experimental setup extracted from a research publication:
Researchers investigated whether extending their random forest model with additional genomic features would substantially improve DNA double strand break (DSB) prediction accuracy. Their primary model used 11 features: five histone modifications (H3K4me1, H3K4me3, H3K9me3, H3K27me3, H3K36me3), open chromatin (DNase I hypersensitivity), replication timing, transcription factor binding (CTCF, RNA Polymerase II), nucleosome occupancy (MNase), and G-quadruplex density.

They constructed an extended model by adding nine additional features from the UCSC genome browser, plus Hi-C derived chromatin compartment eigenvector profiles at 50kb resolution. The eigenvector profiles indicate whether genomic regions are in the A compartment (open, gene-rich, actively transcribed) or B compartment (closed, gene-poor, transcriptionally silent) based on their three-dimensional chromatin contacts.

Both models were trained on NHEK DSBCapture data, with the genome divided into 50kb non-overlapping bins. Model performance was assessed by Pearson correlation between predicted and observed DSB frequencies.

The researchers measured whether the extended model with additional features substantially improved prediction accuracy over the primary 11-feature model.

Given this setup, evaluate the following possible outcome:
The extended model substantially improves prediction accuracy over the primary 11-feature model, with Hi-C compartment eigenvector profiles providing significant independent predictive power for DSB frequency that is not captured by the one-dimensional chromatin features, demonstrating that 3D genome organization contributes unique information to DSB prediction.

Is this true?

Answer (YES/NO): NO